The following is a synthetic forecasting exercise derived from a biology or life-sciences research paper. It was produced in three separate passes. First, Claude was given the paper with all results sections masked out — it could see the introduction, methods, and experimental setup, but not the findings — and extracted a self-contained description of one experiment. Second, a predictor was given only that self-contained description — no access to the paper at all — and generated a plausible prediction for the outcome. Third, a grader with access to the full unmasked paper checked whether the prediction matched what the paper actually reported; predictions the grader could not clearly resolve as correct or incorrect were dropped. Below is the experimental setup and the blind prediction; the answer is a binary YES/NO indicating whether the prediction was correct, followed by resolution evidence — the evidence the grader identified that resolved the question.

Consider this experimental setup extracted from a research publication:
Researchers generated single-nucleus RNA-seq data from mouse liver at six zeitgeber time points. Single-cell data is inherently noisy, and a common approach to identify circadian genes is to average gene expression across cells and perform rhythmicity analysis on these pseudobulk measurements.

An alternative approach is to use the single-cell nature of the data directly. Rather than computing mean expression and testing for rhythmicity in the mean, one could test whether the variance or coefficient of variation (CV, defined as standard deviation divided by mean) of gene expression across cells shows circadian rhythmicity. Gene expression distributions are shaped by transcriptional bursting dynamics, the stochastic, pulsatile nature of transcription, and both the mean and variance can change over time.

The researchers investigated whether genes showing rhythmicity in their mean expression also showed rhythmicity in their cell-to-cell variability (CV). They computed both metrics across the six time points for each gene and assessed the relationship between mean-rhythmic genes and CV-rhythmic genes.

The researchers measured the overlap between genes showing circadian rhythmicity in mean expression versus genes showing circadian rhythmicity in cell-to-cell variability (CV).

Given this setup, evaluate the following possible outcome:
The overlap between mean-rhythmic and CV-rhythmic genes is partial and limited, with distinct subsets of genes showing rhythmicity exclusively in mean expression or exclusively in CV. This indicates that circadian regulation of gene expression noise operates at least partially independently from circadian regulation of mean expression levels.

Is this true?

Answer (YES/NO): NO